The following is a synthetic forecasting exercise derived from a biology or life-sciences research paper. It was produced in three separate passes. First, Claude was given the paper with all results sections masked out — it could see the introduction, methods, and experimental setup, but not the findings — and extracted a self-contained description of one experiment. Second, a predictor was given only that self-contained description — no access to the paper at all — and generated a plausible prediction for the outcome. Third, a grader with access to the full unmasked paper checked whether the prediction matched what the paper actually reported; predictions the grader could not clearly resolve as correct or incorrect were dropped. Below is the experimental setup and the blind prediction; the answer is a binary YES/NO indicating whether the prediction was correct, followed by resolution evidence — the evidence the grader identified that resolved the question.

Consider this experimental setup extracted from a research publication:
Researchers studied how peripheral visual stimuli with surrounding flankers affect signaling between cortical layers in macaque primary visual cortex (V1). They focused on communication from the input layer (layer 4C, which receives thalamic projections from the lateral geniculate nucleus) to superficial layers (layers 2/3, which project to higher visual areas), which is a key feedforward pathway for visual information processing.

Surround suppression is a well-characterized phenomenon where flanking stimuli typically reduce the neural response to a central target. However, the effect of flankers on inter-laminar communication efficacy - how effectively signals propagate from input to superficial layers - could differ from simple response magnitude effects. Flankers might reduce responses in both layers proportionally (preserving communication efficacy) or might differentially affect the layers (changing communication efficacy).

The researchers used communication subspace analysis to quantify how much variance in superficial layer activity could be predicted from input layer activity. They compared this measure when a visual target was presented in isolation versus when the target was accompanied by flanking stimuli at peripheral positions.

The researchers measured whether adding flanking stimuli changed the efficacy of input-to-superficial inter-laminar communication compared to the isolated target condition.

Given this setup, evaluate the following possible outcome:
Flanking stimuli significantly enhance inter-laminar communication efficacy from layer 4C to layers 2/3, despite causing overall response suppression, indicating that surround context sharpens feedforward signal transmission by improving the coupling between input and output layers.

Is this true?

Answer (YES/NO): NO